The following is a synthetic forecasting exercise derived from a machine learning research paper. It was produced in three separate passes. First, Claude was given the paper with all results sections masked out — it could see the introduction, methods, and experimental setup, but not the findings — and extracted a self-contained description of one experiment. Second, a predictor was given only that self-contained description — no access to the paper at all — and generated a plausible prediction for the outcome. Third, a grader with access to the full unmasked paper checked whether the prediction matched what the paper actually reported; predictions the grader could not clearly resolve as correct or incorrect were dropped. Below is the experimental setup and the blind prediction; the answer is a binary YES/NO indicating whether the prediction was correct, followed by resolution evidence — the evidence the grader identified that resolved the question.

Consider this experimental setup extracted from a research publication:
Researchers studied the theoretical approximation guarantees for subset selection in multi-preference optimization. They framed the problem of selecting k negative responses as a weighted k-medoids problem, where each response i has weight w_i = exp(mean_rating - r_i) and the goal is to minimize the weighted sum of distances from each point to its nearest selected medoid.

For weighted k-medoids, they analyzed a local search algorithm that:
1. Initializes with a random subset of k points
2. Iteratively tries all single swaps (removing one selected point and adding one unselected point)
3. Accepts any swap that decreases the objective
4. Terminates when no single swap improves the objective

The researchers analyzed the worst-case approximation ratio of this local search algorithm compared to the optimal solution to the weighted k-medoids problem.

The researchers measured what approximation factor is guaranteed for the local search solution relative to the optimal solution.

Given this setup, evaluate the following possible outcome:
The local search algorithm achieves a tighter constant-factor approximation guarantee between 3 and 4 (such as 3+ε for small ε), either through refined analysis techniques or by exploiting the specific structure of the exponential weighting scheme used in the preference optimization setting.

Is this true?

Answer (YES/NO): NO